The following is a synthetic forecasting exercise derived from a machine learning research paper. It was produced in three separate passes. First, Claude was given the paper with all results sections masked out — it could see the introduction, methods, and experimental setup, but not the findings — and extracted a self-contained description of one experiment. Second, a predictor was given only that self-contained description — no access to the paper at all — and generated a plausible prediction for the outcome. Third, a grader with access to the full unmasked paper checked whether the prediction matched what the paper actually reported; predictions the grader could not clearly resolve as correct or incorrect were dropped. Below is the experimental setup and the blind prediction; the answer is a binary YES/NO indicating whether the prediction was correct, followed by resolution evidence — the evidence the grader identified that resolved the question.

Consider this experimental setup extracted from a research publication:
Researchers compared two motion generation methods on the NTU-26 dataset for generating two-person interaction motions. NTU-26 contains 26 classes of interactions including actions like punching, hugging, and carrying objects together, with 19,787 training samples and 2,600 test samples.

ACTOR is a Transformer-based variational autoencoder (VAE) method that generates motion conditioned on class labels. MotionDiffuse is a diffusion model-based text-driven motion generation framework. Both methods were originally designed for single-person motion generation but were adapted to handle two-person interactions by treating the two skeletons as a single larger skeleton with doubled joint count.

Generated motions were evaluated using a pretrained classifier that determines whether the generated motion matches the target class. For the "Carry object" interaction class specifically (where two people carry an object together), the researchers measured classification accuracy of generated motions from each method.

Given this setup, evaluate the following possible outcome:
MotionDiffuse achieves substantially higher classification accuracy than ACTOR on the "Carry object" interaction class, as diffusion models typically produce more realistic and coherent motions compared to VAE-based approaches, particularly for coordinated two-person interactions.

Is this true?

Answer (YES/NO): NO